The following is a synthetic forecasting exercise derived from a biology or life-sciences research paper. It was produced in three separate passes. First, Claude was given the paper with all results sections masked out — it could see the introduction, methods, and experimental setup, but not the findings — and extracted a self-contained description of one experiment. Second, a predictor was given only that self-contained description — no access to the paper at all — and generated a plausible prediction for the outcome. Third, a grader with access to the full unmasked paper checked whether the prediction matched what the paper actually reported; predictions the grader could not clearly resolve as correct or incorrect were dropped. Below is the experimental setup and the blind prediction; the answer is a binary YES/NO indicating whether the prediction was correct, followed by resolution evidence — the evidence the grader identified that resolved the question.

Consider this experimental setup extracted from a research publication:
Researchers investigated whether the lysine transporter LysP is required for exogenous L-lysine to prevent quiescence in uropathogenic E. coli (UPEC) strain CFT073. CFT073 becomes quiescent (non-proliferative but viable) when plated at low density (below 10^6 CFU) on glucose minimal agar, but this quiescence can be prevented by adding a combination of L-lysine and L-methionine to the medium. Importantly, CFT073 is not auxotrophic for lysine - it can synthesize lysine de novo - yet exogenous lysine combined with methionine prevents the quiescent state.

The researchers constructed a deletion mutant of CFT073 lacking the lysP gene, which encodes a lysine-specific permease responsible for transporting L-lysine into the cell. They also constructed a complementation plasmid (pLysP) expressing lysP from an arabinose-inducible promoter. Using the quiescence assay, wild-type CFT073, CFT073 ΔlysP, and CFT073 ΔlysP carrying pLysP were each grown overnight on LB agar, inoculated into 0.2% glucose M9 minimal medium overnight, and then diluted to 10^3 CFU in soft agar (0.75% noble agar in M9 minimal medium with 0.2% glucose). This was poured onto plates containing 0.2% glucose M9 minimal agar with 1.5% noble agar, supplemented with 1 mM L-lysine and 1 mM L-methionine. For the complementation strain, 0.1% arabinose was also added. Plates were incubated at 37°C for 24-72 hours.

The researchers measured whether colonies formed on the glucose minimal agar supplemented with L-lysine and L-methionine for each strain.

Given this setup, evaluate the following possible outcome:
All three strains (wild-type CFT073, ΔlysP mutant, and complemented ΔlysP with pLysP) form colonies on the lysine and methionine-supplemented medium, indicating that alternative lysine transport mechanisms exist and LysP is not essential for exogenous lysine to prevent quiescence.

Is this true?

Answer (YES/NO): NO